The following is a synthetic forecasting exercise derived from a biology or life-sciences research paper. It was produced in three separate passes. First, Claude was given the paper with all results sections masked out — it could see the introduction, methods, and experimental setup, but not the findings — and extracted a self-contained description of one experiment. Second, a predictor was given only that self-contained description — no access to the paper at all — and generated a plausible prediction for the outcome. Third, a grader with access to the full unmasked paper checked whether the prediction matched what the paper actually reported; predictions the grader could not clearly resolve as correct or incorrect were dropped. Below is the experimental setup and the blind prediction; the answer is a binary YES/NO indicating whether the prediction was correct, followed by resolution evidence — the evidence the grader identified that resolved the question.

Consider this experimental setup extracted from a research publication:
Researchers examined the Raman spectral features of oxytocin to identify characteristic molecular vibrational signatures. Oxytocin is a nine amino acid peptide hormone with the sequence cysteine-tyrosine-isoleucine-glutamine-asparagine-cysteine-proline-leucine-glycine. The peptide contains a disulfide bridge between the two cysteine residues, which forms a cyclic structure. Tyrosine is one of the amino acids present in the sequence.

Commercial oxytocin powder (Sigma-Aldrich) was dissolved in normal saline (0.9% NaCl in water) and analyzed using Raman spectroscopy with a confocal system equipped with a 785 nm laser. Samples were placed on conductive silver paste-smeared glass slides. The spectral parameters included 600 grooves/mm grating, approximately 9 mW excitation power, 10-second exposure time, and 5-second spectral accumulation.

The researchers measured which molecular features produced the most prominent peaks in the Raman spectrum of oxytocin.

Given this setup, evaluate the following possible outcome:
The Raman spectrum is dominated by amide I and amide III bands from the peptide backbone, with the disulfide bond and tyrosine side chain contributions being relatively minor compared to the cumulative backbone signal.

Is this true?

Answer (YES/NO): NO